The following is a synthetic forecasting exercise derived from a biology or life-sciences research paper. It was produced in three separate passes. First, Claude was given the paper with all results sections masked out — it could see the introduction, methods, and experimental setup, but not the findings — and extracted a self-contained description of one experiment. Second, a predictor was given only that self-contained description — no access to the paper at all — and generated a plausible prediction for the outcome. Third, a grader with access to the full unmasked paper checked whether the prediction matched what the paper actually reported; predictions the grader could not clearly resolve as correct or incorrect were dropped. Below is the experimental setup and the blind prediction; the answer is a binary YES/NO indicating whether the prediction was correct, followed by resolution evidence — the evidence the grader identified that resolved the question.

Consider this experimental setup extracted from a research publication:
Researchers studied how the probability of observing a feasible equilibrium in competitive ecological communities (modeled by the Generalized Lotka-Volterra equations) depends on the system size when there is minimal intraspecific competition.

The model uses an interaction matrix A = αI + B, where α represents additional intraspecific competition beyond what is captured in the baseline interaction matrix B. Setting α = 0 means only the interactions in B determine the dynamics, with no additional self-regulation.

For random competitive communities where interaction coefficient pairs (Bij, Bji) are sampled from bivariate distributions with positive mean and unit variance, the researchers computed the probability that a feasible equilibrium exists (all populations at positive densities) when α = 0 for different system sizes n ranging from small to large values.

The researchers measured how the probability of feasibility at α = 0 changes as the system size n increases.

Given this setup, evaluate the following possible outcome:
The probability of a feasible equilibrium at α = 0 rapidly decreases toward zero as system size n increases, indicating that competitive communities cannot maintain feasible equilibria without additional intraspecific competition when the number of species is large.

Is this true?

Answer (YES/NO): YES